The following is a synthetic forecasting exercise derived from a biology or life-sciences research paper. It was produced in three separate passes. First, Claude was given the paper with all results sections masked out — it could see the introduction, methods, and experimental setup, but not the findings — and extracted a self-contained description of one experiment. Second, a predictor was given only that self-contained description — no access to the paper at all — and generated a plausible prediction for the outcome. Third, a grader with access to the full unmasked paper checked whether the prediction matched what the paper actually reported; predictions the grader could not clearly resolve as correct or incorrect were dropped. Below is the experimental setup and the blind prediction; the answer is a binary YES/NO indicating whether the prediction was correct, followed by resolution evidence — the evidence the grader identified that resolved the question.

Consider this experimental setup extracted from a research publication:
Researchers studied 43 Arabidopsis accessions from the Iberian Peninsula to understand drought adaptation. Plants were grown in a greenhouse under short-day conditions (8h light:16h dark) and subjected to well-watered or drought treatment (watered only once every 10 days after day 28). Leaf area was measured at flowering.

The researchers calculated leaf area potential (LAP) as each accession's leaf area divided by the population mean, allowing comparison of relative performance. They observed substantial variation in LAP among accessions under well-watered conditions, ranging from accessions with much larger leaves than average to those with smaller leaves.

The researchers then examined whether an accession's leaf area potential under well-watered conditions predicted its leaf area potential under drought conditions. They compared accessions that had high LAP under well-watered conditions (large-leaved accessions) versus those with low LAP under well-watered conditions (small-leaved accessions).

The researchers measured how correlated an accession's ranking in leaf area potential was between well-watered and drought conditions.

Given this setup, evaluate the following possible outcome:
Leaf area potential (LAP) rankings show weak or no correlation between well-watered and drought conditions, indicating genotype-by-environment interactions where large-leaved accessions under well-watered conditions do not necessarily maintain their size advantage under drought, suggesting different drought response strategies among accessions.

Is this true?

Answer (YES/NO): YES